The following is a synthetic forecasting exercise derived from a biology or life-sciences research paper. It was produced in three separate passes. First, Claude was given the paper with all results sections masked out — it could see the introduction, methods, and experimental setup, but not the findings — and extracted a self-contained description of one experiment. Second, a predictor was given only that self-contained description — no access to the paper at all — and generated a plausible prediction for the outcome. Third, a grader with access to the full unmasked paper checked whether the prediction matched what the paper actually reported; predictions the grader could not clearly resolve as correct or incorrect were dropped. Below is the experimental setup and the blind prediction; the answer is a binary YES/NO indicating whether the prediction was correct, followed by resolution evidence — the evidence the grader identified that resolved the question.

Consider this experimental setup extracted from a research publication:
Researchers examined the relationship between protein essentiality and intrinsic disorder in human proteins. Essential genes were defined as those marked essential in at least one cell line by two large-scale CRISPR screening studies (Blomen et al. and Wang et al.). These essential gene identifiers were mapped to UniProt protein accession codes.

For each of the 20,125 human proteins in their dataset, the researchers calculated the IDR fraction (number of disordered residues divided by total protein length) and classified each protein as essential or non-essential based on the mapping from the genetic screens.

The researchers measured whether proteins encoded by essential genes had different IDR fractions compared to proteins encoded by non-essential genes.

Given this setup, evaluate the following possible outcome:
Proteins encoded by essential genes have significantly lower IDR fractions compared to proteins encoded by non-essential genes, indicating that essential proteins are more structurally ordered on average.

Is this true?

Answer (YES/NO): NO